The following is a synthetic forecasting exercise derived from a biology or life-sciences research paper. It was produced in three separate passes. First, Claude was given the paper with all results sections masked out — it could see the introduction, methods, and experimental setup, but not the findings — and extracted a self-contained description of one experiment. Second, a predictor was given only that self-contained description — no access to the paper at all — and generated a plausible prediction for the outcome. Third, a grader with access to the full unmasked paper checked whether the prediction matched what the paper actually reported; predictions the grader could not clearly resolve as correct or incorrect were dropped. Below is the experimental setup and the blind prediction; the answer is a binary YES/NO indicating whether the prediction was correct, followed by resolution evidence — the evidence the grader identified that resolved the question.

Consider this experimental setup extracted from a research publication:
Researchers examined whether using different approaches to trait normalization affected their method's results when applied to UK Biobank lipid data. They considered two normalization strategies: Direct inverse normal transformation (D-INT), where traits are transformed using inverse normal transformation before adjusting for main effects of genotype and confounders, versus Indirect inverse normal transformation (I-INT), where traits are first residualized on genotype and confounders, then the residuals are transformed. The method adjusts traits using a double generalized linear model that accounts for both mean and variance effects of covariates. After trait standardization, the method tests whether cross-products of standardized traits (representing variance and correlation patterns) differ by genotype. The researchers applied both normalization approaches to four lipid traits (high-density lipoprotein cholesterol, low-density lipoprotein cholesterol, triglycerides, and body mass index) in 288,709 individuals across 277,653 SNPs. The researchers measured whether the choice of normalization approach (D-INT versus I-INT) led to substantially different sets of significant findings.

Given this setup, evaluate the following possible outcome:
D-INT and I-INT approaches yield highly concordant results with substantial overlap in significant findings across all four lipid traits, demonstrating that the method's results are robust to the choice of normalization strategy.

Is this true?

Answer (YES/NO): YES